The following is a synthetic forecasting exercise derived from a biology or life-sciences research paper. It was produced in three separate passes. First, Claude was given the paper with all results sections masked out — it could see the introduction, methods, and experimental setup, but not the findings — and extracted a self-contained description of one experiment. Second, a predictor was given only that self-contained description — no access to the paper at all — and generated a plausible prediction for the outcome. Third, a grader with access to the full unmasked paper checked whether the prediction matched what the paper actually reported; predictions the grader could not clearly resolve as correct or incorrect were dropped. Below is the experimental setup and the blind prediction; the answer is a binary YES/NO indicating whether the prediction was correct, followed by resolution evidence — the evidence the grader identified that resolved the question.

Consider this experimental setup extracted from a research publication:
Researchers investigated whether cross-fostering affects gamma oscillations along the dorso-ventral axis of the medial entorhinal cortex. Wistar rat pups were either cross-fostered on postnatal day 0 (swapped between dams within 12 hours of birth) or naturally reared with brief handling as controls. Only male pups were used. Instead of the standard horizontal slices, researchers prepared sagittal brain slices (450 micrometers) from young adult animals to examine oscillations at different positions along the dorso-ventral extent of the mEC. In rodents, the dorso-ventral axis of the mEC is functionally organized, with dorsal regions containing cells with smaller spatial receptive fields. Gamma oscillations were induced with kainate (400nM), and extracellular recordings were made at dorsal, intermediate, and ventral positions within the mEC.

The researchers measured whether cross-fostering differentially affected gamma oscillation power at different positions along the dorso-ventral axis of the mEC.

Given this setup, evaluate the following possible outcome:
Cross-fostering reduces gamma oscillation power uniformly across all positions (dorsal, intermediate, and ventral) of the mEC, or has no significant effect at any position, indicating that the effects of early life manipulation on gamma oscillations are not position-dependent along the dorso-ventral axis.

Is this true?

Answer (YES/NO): NO